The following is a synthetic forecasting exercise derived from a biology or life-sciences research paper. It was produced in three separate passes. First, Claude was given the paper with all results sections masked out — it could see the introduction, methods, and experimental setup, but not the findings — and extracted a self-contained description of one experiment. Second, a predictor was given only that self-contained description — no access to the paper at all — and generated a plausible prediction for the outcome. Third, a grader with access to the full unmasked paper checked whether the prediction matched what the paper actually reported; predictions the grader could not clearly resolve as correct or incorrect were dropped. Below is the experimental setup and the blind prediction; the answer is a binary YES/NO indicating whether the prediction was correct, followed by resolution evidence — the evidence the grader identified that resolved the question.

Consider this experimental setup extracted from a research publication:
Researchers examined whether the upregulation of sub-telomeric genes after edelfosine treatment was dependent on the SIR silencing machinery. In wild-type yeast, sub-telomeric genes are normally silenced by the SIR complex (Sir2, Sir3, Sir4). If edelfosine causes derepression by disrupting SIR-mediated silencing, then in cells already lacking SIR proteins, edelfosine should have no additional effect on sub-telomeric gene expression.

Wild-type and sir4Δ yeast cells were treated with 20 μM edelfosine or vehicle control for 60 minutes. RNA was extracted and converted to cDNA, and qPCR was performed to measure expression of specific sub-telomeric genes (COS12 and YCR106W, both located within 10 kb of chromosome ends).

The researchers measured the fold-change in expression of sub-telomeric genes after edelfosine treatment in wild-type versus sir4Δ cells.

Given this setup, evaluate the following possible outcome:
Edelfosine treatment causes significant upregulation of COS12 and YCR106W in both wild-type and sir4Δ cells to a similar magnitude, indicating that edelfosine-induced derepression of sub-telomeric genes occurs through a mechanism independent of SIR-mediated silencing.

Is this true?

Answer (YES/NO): NO